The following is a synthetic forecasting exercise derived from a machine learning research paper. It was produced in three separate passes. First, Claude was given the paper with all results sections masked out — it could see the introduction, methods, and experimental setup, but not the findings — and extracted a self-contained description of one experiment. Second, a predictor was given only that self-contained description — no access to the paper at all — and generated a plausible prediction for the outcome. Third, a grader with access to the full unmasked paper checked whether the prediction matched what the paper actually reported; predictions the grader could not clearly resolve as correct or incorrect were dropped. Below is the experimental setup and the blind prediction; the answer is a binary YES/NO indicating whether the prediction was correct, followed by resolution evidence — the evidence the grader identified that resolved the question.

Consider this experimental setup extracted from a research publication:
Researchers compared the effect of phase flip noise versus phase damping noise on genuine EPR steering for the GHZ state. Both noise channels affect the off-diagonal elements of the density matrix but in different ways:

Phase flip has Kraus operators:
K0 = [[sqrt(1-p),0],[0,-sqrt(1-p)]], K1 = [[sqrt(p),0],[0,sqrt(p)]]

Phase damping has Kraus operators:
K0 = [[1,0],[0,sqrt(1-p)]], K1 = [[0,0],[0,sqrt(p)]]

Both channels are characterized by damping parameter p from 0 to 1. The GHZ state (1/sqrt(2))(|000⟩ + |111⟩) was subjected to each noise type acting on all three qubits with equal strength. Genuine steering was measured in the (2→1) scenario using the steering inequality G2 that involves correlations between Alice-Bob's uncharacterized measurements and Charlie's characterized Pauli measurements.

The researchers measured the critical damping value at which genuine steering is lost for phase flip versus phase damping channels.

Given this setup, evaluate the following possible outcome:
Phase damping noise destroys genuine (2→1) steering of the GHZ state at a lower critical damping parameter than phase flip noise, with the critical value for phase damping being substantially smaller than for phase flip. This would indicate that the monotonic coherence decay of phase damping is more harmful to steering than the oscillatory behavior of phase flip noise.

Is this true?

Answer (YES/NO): NO